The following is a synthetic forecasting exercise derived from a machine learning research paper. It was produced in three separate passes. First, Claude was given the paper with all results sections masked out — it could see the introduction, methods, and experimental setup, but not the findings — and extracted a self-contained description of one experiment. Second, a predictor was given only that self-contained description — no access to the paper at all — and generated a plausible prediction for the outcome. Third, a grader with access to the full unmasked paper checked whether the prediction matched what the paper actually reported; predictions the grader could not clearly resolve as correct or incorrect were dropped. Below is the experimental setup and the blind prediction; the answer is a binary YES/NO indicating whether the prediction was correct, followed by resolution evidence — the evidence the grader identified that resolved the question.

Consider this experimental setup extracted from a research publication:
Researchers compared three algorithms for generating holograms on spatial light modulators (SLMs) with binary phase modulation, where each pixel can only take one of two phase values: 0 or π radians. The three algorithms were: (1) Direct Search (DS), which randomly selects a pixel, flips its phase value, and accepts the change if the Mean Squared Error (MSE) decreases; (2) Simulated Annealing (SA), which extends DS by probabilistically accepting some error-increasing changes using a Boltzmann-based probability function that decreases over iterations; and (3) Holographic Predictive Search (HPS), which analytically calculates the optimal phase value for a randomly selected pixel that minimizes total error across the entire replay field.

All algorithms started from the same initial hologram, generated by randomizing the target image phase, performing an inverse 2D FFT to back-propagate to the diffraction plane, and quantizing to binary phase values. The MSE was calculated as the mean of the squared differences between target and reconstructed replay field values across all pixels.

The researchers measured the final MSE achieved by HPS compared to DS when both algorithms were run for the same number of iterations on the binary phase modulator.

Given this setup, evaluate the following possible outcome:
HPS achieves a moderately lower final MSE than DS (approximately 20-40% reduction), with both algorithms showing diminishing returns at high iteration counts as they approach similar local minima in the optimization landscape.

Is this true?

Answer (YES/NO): NO